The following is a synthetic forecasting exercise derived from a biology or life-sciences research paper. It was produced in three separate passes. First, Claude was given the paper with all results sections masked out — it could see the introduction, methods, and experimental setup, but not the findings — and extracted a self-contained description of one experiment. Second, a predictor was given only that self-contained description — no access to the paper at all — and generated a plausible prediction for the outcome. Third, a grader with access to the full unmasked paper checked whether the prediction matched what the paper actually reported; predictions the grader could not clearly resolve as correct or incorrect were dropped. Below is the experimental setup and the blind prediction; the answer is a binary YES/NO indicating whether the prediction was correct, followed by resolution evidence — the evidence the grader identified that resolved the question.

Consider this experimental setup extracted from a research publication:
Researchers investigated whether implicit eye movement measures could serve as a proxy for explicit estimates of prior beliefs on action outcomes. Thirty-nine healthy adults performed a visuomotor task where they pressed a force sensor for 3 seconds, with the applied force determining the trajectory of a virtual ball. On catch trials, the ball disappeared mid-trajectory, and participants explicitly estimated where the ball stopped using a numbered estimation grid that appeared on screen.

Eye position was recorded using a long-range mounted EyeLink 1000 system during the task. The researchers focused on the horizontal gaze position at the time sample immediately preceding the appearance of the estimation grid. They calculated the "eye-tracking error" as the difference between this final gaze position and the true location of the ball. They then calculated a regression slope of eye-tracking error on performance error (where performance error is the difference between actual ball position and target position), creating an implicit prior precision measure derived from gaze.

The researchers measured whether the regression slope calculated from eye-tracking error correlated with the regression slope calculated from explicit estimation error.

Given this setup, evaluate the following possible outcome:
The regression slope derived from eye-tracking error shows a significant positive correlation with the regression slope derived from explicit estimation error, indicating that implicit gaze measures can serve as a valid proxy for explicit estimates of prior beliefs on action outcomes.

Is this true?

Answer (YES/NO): YES